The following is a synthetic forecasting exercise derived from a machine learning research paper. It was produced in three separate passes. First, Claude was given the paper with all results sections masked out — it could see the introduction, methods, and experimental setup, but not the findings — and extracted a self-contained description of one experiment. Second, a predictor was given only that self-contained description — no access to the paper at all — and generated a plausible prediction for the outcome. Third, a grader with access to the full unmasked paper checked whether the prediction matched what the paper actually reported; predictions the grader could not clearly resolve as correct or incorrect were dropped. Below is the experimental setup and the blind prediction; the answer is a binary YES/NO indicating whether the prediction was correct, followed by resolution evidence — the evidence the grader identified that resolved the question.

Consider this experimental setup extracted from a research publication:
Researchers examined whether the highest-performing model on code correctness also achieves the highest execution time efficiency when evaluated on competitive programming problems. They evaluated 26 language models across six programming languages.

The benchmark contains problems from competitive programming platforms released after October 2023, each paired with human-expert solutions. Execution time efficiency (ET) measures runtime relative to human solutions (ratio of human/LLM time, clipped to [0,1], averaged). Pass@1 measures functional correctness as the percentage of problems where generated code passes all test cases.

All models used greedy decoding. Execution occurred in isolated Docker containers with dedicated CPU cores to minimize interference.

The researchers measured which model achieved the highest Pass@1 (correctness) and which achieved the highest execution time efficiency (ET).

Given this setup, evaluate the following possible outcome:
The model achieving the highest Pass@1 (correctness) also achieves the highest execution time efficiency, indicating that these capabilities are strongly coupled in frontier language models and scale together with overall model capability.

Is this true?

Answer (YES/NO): NO